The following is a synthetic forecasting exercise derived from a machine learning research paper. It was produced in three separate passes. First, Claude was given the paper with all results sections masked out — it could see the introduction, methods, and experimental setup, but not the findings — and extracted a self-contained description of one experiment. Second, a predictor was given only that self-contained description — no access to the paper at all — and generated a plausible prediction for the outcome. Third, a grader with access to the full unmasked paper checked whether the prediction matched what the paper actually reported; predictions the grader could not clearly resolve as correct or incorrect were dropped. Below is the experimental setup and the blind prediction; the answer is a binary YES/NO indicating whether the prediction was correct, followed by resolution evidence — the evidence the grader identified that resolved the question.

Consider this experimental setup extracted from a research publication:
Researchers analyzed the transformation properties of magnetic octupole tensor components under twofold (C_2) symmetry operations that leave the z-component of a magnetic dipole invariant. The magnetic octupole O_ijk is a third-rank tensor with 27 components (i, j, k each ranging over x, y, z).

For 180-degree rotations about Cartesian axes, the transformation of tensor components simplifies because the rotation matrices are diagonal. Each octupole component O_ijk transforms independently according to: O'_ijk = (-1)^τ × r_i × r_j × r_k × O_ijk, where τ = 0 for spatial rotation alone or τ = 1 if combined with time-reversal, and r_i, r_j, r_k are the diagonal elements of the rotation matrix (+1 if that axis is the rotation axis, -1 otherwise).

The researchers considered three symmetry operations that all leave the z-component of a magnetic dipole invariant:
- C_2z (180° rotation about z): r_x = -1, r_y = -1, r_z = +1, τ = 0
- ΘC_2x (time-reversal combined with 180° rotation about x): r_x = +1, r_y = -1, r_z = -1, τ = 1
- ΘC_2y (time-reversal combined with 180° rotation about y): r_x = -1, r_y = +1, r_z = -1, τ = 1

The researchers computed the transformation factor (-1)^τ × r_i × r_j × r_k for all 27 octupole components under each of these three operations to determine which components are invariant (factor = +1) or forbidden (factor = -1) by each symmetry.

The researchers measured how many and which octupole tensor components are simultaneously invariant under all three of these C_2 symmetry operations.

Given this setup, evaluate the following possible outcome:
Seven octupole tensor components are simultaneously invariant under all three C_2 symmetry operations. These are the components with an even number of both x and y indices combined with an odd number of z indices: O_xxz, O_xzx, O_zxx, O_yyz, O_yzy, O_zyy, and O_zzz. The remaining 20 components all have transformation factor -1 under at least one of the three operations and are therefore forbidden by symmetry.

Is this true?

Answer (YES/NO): YES